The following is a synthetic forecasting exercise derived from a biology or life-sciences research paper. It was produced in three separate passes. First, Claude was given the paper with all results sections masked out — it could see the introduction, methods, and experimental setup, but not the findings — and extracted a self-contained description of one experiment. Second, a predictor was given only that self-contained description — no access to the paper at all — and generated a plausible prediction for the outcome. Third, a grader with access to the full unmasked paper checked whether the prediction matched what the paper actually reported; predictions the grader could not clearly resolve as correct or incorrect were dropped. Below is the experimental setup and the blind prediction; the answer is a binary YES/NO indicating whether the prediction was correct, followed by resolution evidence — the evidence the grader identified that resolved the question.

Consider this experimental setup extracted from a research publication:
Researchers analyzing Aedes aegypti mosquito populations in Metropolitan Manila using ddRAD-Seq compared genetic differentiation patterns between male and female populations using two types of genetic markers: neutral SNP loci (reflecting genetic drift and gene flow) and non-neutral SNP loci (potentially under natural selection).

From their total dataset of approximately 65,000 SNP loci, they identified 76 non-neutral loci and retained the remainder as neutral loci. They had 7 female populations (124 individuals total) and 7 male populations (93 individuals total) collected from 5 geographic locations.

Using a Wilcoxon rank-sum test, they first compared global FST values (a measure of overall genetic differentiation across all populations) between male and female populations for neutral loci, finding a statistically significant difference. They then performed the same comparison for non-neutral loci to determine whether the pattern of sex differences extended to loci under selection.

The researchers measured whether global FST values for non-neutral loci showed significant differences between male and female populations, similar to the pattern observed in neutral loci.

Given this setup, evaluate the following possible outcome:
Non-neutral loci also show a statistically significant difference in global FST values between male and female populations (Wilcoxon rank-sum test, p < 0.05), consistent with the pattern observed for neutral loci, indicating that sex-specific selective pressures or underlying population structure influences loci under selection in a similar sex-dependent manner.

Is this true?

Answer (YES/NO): NO